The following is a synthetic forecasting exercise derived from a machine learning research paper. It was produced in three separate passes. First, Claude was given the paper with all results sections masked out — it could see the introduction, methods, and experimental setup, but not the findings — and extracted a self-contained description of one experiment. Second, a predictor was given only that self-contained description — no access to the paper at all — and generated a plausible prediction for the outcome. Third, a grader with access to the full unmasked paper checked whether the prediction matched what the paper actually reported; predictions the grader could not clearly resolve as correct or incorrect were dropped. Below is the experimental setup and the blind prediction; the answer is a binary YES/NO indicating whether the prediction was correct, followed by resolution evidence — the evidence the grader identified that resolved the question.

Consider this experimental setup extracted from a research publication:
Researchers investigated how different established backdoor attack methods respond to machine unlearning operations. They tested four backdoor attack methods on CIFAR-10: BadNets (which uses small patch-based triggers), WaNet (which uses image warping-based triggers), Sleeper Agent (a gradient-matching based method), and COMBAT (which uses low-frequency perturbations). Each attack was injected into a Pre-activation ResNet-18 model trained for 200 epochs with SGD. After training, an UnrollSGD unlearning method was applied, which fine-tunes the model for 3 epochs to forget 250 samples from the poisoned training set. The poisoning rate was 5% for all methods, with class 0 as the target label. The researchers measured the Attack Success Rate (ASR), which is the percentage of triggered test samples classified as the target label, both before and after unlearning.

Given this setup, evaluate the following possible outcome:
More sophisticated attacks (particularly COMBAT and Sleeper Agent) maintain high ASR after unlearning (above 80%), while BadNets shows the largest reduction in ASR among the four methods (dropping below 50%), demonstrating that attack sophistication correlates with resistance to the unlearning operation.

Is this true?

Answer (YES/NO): NO